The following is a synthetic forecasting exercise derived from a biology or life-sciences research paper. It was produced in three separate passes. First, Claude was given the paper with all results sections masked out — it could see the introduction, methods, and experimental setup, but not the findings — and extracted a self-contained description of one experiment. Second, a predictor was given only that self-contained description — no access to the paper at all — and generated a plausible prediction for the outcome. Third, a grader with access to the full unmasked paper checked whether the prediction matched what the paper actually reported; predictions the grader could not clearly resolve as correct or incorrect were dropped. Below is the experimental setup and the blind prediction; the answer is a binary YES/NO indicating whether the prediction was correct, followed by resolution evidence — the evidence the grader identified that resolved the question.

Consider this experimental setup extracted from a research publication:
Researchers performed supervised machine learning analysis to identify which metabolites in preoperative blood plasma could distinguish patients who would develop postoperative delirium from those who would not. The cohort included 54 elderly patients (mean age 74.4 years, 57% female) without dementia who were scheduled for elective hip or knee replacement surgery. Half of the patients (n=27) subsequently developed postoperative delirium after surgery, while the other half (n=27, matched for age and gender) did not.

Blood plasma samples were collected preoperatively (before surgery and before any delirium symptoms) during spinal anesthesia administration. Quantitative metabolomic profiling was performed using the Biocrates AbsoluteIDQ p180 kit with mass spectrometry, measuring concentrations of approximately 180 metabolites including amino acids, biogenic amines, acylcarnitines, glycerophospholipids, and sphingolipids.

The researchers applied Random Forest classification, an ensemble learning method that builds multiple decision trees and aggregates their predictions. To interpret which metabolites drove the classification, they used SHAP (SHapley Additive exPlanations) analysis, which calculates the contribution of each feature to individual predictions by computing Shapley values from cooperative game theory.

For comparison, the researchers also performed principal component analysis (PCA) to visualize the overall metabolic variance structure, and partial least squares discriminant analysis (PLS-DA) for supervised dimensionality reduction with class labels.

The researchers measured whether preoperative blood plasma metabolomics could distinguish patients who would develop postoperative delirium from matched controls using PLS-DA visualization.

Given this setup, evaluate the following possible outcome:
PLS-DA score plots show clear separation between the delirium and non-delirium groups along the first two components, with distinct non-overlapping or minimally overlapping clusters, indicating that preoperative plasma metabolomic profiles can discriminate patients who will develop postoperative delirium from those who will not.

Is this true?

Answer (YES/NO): YES